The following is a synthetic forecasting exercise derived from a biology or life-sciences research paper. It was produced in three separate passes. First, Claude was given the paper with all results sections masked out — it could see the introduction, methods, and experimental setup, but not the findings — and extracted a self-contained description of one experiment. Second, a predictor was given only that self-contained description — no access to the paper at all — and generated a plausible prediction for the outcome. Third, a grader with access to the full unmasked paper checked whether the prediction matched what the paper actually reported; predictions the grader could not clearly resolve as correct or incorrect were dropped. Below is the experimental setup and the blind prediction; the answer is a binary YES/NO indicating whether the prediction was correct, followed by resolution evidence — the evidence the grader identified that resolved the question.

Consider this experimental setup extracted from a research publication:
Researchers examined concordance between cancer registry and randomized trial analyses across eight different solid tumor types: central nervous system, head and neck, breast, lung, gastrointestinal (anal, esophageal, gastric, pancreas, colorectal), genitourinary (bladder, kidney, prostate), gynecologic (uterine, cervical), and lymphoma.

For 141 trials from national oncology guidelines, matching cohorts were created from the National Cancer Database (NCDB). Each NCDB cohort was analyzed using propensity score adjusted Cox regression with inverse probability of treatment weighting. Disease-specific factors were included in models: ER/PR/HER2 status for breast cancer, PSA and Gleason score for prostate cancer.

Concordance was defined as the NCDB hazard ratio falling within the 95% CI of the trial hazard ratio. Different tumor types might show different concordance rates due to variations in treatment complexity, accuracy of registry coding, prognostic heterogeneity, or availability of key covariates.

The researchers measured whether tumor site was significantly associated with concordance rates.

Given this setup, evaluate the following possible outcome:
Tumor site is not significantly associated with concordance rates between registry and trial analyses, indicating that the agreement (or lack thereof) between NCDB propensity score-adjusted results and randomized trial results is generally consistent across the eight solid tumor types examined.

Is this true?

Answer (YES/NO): YES